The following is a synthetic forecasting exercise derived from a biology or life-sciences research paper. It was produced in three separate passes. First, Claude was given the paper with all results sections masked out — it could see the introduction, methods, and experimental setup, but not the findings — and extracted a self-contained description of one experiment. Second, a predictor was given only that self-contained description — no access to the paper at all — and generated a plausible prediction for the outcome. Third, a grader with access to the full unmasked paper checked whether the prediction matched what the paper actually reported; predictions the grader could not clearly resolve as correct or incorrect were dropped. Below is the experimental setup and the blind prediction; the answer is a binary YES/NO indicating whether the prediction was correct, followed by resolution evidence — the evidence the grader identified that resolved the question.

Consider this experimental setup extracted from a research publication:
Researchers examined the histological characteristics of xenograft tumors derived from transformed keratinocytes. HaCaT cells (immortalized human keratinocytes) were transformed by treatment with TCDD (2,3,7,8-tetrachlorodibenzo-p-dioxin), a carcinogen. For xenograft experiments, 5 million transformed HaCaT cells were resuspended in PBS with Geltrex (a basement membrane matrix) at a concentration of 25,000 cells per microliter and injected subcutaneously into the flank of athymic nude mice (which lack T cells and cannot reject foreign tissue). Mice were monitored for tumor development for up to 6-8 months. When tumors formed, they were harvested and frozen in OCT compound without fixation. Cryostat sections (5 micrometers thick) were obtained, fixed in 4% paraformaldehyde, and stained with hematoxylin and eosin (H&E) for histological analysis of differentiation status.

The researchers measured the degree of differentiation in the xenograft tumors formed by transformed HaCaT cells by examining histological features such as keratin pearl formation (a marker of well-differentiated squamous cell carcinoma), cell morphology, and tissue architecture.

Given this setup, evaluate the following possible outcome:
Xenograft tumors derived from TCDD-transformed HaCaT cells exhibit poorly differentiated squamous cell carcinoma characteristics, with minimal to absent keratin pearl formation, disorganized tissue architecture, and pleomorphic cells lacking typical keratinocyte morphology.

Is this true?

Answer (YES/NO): YES